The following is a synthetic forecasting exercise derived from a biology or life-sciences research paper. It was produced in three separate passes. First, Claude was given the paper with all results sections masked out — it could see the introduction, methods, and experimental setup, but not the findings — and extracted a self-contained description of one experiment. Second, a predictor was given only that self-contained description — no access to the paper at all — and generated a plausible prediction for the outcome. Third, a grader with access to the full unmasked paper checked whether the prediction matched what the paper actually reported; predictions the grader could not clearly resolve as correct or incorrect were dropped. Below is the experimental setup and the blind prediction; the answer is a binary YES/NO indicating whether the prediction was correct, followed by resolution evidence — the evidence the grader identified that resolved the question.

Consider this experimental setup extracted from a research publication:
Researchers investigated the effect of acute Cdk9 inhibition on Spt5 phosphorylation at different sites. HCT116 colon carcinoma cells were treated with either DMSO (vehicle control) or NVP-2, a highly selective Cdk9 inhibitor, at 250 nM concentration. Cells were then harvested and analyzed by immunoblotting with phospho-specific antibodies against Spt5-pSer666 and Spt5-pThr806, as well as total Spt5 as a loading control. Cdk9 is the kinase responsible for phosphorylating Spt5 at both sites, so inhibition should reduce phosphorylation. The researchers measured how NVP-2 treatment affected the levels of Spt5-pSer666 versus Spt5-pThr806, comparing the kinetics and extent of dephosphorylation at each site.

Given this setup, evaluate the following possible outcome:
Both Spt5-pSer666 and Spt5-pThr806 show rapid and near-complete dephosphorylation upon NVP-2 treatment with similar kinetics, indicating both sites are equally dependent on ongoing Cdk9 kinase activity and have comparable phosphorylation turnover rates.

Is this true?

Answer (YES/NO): YES